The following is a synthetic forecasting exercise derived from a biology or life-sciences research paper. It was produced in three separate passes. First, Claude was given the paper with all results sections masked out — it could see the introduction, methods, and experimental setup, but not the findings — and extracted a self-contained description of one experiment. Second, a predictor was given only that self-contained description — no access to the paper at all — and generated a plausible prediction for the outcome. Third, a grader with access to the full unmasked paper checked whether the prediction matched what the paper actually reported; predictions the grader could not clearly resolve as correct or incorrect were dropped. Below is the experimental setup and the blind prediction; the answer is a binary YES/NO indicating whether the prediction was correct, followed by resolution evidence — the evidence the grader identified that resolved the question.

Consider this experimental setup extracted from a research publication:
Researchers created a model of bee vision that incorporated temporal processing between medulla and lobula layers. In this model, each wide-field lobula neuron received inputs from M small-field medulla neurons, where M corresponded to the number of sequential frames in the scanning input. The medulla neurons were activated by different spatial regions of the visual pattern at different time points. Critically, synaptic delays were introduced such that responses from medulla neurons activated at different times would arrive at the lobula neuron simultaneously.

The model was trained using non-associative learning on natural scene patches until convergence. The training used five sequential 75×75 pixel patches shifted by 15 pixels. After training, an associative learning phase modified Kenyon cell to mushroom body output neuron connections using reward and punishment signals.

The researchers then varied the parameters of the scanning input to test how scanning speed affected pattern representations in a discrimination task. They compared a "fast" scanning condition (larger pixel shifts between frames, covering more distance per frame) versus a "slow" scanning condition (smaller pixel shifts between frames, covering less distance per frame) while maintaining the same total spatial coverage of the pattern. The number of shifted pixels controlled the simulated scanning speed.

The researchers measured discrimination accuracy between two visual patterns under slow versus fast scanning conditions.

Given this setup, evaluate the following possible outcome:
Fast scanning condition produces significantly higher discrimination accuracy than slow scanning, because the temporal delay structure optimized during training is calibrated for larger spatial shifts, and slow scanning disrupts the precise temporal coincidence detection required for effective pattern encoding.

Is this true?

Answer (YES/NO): NO